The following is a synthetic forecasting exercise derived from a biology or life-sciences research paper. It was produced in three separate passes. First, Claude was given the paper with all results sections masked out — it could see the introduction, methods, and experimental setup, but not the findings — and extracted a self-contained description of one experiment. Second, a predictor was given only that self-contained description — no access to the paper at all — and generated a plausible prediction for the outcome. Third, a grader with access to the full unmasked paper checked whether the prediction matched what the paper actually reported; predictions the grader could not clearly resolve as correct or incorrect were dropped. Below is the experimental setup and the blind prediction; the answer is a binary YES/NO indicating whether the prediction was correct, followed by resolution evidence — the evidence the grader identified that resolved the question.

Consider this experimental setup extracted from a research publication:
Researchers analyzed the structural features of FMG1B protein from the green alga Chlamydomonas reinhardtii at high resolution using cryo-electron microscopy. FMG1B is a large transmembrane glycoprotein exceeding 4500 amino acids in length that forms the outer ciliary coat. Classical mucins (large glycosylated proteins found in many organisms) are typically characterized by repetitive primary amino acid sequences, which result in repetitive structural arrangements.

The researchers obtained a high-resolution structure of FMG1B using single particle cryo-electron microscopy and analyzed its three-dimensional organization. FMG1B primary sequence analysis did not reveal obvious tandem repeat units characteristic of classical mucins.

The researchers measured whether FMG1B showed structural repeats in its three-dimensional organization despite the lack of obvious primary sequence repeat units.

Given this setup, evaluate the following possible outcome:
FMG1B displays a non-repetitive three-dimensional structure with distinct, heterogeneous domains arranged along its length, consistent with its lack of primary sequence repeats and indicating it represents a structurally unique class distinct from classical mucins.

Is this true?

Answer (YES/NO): NO